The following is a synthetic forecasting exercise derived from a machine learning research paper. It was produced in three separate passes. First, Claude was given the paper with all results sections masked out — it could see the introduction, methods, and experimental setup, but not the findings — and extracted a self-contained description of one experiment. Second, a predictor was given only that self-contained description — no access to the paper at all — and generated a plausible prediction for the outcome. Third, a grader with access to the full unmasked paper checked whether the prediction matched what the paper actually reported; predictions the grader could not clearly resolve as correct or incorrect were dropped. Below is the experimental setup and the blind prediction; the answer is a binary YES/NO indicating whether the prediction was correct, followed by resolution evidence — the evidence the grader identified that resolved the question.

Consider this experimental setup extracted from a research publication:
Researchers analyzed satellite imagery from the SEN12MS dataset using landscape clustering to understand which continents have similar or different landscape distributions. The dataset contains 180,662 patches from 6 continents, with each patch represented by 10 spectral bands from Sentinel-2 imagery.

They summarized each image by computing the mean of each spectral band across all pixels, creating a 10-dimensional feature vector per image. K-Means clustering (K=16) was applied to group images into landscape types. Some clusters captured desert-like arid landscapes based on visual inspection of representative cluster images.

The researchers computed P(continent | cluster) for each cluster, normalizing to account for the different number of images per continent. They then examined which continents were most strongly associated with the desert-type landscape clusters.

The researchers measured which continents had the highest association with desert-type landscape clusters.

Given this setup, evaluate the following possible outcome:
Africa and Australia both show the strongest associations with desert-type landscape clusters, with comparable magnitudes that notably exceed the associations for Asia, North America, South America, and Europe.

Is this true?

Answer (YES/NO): NO